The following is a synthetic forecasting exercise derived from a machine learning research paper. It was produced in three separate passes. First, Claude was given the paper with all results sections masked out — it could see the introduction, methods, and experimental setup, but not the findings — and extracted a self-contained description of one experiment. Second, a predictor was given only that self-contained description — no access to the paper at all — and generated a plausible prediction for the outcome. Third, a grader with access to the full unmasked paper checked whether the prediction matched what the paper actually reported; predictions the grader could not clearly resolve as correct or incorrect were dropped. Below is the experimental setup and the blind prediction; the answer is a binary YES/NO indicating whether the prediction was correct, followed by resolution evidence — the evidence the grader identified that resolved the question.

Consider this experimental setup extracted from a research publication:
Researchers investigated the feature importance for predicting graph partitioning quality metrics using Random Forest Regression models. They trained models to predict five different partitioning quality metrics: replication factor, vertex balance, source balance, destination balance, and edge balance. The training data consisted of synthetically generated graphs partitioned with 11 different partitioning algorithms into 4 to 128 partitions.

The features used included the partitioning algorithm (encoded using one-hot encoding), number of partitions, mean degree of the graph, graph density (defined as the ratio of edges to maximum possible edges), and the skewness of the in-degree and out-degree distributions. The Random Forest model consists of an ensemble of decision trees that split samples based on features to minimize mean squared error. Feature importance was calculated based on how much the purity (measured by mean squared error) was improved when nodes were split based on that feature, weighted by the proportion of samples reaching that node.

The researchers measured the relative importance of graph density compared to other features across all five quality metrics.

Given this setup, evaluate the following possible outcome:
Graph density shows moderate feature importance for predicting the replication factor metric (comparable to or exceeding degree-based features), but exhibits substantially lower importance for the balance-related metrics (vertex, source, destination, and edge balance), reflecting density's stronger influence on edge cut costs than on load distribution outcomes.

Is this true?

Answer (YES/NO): NO